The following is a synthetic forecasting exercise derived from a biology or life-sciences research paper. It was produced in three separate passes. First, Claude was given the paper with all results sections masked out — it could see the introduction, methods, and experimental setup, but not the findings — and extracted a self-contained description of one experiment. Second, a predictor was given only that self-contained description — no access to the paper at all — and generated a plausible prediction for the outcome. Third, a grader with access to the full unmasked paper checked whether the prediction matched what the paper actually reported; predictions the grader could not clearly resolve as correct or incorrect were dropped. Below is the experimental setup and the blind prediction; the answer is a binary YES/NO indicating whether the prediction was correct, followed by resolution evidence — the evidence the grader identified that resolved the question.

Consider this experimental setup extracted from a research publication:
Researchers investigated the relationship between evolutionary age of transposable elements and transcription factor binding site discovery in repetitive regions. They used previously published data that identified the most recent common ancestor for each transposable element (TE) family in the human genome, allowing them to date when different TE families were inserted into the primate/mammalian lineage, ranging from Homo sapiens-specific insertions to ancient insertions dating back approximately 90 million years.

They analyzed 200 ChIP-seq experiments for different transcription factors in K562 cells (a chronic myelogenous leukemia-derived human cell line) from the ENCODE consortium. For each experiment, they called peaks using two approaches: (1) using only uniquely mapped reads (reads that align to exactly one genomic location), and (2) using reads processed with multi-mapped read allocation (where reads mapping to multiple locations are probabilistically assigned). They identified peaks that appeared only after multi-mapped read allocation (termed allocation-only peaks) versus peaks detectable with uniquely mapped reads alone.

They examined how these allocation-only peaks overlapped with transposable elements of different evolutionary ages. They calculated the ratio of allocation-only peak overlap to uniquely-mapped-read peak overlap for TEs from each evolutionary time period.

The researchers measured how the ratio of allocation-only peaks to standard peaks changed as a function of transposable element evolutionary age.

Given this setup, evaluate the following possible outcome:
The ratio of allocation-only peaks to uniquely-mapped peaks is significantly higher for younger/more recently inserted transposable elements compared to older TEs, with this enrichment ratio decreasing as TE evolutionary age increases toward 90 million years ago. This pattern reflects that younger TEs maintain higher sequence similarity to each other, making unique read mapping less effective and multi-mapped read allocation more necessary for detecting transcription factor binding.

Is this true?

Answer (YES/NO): NO